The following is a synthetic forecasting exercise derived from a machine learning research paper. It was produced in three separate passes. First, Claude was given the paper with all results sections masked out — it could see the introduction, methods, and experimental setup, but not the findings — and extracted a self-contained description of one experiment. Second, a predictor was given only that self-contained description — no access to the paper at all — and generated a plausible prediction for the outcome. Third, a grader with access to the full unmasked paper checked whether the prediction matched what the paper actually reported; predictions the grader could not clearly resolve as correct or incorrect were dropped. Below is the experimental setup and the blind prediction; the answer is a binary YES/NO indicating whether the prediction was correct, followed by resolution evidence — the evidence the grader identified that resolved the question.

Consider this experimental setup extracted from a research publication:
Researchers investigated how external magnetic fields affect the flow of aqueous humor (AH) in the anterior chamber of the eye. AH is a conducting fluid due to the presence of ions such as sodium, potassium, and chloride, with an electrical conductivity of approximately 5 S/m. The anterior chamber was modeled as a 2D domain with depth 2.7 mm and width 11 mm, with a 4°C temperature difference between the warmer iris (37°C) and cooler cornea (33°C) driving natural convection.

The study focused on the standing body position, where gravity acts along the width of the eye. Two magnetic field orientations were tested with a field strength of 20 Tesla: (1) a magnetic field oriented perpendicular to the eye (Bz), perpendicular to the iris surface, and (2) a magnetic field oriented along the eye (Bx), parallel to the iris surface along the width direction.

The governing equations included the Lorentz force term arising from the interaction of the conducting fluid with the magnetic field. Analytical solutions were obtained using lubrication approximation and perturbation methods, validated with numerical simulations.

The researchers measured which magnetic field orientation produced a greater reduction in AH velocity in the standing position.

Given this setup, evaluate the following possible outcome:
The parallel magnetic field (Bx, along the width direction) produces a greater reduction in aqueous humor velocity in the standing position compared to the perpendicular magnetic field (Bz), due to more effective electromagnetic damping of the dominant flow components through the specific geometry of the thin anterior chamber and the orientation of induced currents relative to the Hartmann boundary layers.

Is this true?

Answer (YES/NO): NO